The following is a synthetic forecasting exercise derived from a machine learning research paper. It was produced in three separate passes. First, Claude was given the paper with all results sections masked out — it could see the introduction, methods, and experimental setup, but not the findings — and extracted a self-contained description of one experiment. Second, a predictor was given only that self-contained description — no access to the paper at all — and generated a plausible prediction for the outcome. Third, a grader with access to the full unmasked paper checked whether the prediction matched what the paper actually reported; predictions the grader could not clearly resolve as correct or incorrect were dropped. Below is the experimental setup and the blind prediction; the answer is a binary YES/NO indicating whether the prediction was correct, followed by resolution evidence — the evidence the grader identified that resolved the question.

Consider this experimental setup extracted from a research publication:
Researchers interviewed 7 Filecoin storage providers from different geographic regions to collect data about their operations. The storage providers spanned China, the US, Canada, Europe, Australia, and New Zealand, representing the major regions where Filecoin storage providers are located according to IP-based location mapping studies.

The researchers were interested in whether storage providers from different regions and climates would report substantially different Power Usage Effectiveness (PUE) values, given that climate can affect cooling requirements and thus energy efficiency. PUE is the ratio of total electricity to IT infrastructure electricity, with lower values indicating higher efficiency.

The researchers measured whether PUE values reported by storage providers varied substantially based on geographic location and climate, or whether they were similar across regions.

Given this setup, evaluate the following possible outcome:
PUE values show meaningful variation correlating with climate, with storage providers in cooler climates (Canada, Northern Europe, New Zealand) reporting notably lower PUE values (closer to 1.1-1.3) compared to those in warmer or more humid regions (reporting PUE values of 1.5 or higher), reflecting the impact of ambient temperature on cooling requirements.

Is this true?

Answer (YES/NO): NO